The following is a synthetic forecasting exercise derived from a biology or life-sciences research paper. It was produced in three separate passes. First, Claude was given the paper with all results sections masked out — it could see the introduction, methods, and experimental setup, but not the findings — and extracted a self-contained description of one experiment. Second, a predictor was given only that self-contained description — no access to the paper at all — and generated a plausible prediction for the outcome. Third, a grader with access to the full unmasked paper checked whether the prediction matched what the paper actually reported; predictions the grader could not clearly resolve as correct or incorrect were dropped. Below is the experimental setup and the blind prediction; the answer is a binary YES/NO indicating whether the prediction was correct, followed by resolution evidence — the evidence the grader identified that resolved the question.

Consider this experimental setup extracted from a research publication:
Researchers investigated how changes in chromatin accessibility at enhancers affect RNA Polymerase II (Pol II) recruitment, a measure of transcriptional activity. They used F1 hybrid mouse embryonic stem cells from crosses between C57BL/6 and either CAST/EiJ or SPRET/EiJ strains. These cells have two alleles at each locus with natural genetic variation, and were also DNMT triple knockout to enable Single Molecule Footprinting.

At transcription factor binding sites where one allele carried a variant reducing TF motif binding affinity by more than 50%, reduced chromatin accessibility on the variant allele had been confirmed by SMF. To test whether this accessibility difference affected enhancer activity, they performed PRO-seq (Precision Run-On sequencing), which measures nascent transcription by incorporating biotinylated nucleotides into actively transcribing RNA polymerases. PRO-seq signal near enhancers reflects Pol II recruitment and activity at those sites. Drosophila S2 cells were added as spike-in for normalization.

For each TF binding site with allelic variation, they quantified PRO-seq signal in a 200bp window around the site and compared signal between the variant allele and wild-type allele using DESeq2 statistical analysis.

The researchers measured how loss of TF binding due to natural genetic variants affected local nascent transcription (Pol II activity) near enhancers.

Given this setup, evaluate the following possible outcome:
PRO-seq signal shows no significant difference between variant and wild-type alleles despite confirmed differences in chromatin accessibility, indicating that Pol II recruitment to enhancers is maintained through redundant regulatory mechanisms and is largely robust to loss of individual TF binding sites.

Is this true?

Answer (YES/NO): NO